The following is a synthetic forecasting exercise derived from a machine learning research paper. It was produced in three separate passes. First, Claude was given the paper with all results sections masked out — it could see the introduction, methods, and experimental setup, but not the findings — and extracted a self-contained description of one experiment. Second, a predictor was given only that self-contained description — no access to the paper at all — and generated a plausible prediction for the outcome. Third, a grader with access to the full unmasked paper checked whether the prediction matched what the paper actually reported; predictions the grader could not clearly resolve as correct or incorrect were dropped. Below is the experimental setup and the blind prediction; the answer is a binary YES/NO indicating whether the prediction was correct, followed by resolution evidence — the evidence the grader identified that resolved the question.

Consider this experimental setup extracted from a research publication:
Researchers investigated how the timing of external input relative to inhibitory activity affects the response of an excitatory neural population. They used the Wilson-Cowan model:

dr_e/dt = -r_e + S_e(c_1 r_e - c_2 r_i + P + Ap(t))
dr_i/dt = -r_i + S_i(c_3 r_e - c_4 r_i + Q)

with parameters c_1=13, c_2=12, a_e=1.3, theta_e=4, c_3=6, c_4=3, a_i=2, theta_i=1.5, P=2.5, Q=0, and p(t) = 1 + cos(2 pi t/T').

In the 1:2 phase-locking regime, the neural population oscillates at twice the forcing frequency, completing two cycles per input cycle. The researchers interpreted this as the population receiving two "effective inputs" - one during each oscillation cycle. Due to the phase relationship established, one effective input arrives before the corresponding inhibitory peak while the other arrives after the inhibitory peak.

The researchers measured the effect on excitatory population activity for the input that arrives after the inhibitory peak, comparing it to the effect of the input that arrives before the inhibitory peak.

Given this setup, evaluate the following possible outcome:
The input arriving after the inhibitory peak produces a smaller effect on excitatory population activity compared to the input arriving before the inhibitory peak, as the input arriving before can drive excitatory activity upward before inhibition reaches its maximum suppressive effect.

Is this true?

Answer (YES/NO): YES